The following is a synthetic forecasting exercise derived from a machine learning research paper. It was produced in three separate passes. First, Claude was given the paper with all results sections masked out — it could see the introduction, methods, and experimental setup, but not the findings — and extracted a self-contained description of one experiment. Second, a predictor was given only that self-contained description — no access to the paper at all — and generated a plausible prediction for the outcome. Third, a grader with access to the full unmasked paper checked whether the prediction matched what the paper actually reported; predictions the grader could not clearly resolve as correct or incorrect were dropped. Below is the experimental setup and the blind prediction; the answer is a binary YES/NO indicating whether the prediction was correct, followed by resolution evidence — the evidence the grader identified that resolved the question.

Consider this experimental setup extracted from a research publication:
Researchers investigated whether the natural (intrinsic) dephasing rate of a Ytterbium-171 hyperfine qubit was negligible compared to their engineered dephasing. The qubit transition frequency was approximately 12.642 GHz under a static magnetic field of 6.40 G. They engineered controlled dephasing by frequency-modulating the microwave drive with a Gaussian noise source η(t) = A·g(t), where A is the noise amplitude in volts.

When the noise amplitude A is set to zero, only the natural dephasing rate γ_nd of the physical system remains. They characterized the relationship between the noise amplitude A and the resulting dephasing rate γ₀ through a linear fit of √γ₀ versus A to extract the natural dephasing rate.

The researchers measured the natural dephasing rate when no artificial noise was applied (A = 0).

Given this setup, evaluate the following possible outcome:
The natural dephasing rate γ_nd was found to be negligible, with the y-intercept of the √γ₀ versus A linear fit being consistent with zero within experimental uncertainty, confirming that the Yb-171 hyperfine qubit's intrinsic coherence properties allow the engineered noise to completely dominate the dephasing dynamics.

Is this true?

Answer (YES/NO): NO